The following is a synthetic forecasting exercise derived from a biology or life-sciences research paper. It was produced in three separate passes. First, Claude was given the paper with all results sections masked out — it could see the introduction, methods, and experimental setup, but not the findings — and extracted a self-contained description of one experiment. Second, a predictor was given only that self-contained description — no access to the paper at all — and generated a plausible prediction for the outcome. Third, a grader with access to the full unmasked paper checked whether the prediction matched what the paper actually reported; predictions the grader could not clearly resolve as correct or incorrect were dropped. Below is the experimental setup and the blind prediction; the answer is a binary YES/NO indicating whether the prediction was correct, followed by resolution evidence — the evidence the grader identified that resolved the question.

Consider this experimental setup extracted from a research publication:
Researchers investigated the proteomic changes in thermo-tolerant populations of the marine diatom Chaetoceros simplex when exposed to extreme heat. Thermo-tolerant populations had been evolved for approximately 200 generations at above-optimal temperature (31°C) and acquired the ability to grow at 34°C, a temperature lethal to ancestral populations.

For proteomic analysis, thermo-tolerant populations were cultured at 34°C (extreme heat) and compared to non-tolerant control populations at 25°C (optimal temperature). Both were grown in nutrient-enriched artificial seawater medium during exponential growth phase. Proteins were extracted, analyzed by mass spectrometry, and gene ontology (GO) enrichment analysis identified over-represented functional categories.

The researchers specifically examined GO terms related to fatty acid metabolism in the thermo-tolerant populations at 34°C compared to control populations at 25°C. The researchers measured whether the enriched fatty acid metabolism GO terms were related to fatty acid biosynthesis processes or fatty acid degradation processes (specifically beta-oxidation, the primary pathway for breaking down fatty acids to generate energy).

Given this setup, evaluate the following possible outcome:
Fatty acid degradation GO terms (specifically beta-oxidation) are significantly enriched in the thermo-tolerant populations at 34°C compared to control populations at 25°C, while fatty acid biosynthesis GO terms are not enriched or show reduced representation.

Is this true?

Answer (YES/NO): YES